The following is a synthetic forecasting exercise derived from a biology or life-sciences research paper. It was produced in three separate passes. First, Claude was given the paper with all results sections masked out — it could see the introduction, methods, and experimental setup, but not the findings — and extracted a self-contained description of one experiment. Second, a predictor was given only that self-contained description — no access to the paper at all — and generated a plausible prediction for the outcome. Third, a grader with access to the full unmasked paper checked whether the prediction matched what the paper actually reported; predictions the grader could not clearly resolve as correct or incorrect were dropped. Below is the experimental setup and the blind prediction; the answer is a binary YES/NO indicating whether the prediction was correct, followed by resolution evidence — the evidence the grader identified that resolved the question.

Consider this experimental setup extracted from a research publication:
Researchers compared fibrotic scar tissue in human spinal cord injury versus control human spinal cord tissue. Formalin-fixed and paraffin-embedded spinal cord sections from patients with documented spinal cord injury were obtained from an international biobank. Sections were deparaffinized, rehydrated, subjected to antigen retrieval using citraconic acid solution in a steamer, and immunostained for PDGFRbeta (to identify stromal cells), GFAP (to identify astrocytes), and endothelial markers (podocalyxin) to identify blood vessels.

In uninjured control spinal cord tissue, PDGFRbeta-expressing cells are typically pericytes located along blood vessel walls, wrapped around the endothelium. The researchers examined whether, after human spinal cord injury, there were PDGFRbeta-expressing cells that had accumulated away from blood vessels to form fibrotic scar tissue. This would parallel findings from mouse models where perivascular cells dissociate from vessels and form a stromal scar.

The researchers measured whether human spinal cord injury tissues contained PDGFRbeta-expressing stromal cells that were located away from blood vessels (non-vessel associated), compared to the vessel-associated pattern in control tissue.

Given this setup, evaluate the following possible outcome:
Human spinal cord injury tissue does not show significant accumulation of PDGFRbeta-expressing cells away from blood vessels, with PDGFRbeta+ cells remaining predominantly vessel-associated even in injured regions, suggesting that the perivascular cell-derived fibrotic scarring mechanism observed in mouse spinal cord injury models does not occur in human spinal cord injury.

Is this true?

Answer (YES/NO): NO